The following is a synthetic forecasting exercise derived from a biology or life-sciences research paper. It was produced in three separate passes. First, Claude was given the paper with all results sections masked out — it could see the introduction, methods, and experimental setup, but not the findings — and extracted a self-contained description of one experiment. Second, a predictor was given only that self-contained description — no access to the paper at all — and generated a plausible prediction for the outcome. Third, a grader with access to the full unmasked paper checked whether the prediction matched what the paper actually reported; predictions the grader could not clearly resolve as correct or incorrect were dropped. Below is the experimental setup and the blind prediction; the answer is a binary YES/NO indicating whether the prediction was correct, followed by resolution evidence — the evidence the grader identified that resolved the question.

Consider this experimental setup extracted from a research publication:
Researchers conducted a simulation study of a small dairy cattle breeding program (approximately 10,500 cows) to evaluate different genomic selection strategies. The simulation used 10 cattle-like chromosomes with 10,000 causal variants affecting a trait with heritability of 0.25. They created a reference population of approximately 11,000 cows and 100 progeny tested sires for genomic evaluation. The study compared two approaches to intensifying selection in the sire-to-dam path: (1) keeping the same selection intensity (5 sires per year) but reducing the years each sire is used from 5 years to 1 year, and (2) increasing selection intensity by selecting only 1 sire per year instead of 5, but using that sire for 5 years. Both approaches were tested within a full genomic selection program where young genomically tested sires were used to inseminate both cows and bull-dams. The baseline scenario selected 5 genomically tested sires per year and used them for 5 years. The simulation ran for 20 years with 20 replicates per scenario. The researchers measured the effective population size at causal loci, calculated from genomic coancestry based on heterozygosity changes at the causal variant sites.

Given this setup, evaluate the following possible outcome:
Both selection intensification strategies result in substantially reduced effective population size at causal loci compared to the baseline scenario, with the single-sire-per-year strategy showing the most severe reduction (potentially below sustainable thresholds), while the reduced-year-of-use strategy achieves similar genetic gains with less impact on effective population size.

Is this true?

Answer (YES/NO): NO